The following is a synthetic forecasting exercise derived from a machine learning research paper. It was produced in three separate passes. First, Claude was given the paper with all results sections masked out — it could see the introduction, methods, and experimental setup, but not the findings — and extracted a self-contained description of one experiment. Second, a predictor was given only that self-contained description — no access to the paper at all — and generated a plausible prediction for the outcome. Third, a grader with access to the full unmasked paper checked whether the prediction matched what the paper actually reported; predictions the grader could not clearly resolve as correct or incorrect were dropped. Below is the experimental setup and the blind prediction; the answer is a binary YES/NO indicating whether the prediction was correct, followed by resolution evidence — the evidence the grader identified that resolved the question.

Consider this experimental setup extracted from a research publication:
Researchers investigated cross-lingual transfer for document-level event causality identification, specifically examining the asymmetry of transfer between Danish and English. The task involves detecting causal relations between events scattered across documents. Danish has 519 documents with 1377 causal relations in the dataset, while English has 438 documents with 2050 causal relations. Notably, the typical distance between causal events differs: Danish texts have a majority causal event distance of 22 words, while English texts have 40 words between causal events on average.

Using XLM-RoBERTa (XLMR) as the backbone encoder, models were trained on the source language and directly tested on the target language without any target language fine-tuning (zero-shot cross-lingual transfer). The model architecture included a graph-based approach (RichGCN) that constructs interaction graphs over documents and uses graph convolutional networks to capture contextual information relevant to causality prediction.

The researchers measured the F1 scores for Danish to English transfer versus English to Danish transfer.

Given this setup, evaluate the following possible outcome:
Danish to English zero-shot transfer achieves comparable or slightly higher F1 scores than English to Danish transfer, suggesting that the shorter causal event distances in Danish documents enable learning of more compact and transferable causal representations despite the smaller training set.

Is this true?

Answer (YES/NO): NO